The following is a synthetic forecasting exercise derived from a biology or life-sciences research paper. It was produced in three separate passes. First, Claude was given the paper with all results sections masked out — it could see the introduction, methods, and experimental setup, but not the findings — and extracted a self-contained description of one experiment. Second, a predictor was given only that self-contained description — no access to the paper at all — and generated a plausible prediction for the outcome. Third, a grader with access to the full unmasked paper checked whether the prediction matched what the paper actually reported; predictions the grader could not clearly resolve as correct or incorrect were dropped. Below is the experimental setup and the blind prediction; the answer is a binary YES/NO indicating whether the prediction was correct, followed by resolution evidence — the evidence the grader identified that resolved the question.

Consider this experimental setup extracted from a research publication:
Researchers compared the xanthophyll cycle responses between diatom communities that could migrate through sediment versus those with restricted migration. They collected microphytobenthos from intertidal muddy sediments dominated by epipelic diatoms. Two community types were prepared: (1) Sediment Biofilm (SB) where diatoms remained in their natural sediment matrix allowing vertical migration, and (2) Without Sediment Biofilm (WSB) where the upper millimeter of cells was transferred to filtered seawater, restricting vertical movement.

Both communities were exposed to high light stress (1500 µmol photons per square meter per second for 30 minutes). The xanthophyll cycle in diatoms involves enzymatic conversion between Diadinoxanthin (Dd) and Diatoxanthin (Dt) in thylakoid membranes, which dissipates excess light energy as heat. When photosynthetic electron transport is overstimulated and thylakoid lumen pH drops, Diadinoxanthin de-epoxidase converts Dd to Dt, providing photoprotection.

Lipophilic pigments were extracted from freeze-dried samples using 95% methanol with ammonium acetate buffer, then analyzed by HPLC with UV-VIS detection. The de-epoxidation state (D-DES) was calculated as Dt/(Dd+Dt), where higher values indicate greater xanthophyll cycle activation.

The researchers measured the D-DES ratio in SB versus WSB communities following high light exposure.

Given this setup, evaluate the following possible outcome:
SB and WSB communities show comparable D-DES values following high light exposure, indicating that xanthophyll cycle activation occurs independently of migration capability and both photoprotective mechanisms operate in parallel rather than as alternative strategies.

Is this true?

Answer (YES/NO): NO